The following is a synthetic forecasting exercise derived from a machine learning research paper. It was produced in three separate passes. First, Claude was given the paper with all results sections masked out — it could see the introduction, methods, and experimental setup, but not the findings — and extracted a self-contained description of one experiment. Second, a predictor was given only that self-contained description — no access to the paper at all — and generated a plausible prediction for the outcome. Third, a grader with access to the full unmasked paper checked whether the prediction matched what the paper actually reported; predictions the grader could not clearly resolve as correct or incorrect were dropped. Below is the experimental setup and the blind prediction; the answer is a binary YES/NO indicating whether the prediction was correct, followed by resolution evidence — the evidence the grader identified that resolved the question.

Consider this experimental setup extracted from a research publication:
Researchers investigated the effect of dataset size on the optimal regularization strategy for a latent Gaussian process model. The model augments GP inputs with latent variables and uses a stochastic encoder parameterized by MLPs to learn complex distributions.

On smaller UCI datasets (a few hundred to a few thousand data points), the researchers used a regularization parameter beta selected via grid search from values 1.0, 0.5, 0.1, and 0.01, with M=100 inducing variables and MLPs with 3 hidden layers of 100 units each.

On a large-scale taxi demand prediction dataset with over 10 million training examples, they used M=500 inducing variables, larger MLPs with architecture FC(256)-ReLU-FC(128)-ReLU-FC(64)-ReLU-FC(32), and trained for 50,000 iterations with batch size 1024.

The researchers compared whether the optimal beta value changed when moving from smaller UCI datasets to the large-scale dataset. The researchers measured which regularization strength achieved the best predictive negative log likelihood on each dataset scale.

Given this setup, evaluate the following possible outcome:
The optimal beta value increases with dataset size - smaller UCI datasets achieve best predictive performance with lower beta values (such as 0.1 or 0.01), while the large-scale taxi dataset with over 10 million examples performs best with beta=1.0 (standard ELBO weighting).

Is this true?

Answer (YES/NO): NO